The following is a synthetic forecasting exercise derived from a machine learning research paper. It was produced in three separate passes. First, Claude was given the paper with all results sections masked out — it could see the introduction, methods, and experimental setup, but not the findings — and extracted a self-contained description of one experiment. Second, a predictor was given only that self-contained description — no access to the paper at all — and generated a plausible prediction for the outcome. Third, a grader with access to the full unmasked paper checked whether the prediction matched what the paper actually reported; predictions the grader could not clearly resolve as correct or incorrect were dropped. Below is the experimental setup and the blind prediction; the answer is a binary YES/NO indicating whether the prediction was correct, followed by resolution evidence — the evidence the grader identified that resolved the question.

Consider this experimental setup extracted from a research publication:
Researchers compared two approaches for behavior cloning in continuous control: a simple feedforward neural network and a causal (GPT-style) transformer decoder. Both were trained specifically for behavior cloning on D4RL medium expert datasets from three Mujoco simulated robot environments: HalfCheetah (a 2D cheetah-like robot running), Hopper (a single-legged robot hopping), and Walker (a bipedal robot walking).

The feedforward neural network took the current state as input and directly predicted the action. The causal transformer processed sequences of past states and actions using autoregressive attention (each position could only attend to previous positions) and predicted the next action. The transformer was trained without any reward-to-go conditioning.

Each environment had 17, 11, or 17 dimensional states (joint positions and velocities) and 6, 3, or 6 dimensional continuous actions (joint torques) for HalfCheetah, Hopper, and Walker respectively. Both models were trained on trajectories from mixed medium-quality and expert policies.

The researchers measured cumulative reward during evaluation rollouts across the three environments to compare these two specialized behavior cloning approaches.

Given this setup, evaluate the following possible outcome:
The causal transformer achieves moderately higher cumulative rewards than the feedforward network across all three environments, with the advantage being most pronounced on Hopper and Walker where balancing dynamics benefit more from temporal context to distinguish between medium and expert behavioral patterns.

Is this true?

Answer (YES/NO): NO